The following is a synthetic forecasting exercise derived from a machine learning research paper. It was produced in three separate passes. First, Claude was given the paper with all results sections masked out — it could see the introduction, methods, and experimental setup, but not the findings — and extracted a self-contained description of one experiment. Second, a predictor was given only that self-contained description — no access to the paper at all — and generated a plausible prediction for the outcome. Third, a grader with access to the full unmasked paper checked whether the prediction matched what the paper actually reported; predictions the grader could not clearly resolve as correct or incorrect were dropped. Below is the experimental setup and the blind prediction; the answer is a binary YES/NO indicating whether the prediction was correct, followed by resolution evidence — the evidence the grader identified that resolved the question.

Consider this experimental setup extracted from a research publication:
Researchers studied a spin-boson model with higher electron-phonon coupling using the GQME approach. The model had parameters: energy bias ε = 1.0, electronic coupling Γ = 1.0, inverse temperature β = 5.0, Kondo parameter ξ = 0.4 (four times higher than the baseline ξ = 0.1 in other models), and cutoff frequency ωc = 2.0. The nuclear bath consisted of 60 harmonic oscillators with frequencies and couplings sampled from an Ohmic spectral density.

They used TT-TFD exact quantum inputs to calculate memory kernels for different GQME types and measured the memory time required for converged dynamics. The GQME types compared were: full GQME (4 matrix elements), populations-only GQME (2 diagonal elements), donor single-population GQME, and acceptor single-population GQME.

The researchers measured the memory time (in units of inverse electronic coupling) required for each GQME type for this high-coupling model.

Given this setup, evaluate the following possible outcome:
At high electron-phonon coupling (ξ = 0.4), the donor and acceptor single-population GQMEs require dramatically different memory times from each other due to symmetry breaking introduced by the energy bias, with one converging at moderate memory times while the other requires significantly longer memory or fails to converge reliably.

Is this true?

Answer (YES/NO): NO